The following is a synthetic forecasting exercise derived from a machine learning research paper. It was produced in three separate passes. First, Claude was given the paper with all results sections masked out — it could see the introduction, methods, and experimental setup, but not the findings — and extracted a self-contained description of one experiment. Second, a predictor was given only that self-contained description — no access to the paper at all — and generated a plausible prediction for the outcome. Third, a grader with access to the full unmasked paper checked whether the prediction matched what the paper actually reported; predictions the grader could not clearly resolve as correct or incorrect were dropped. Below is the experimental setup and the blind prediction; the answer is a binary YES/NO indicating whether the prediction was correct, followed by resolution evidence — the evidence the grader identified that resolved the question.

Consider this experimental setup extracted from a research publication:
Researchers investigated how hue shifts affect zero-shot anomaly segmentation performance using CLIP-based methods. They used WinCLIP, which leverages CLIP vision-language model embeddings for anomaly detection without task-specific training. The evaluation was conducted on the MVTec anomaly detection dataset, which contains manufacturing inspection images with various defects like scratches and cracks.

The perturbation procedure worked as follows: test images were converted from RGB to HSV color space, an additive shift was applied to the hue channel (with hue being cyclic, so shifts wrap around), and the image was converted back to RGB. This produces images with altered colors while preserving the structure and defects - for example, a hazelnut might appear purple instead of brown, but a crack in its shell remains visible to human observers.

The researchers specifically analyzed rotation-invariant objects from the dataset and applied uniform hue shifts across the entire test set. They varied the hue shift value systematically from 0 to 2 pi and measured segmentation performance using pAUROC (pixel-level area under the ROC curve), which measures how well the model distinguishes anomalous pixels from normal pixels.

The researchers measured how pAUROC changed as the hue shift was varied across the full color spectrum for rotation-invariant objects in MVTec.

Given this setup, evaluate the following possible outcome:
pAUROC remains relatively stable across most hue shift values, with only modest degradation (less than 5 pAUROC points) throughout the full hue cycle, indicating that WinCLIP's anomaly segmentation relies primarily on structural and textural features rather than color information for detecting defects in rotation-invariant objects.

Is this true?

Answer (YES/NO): NO